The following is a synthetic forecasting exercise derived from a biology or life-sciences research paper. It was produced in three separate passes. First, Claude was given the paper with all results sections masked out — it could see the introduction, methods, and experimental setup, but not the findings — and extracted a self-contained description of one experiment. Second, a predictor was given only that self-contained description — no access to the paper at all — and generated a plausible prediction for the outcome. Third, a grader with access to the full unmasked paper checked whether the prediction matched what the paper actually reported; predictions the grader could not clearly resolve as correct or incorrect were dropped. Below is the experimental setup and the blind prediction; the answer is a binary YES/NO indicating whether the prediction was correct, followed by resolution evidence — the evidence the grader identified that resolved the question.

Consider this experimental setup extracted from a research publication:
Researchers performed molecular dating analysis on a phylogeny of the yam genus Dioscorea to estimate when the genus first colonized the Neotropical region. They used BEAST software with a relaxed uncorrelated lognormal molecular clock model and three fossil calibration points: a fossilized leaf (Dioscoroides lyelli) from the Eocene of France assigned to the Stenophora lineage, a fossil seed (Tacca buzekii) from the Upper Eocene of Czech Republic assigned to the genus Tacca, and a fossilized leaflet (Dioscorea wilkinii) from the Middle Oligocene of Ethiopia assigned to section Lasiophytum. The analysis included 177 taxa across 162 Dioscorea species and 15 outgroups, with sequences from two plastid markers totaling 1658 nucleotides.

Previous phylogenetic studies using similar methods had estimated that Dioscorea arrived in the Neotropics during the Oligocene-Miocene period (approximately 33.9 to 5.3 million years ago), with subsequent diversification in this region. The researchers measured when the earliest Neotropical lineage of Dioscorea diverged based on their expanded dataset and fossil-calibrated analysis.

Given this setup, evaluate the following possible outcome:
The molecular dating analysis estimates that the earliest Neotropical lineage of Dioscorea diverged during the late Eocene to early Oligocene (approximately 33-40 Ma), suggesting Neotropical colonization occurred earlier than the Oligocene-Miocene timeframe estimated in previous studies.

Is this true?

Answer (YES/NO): YES